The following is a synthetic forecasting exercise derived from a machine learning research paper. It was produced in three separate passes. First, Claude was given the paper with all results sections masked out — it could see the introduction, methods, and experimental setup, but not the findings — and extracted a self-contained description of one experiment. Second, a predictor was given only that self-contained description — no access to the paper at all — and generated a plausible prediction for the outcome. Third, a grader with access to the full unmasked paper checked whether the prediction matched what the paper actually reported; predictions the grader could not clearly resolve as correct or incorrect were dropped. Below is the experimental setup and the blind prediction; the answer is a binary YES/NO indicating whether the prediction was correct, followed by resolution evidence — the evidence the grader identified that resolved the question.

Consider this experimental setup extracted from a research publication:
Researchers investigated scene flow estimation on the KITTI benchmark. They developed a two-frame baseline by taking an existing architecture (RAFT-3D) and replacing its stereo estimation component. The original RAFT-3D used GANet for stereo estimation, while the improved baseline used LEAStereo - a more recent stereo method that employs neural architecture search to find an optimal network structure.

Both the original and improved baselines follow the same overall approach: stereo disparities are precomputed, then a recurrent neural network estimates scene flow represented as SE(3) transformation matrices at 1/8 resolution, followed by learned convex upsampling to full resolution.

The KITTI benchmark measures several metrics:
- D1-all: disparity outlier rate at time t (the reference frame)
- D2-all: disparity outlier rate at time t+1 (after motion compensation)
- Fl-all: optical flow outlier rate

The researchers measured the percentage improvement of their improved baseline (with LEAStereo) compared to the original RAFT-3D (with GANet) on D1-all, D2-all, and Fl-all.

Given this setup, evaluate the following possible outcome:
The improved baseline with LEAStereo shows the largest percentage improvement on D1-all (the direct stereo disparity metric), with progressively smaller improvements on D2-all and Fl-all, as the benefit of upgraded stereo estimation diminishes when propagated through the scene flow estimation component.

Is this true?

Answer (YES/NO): NO